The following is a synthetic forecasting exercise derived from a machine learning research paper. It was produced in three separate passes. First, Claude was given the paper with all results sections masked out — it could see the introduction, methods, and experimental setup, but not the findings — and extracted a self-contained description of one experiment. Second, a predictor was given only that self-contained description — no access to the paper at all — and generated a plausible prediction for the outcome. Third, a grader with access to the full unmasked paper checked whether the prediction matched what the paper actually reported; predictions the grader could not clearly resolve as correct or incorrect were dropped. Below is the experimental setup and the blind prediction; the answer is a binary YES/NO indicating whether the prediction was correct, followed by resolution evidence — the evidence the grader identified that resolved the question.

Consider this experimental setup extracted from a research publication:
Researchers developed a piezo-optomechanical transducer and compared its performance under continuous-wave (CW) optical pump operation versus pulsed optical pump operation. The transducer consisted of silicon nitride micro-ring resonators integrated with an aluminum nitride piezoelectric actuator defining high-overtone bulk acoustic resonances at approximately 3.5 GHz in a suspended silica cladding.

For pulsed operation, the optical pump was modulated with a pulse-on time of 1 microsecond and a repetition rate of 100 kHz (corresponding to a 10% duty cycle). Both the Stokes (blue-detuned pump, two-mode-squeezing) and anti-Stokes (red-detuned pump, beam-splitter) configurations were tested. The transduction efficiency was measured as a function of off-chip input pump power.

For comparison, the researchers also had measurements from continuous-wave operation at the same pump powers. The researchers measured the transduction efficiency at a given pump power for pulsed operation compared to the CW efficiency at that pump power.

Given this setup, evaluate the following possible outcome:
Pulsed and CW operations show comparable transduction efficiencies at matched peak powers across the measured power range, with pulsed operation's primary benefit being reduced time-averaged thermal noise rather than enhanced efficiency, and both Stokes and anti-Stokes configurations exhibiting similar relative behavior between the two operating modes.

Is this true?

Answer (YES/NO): YES